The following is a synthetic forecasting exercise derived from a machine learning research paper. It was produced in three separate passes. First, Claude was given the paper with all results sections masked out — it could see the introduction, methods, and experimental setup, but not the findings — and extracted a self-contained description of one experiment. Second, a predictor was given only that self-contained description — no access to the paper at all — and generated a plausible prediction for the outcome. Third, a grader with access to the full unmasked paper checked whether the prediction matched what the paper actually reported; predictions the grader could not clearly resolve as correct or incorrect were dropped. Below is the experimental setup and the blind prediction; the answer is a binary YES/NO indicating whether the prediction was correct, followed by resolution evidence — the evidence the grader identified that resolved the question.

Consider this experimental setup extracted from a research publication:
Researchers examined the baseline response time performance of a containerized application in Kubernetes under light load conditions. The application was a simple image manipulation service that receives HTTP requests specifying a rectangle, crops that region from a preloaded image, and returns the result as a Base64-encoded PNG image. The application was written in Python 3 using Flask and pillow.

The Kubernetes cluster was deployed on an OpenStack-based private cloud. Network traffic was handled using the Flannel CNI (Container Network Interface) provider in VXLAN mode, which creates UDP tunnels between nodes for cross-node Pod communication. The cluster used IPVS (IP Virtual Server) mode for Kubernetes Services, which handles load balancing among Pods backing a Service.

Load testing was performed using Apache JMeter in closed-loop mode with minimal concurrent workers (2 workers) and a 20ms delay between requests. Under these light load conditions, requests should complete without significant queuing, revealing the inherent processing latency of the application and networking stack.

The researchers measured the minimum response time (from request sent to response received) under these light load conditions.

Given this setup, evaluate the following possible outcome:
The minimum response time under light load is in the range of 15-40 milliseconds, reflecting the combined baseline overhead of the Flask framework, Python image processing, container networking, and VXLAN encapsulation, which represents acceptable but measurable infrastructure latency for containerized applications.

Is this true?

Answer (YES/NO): NO